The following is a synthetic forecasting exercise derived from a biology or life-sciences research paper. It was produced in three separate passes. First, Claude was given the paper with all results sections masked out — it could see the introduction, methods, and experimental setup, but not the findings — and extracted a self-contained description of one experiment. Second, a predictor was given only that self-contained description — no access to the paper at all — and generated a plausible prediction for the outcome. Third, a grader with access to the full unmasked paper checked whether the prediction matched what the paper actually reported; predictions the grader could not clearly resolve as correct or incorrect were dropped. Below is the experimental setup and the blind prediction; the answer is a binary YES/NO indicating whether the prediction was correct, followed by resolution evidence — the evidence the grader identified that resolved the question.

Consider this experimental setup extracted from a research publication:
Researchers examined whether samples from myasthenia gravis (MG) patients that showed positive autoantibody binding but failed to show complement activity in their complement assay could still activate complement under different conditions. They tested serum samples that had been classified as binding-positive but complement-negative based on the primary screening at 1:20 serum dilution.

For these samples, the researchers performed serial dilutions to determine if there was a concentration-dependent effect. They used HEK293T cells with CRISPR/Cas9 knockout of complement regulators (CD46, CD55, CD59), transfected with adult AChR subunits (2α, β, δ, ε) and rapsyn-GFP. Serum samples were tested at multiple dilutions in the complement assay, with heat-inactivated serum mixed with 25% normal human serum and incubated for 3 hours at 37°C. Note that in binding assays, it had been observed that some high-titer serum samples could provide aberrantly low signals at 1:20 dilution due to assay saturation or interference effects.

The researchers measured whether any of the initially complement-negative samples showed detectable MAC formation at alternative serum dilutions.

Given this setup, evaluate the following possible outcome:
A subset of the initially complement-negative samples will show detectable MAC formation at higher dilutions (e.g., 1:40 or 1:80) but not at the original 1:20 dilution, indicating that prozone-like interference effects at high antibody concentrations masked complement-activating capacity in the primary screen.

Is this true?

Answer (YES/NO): NO